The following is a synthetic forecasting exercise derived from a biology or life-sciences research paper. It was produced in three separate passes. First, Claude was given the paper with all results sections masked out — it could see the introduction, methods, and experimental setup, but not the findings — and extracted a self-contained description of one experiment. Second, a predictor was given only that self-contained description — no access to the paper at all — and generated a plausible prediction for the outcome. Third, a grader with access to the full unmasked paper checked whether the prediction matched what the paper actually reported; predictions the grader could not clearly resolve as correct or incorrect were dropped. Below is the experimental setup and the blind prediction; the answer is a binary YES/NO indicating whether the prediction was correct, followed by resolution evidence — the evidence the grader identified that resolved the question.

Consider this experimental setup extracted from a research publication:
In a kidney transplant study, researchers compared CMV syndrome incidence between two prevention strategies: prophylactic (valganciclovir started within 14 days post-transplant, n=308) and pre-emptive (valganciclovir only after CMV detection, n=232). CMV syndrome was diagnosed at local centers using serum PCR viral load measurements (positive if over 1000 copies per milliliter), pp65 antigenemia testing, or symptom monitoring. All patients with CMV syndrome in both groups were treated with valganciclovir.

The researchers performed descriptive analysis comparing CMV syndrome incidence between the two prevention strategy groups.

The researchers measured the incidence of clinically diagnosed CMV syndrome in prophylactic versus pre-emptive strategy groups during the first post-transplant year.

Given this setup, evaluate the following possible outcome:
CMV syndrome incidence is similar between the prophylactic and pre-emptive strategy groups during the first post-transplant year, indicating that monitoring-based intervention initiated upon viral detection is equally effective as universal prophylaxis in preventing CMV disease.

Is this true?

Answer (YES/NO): NO